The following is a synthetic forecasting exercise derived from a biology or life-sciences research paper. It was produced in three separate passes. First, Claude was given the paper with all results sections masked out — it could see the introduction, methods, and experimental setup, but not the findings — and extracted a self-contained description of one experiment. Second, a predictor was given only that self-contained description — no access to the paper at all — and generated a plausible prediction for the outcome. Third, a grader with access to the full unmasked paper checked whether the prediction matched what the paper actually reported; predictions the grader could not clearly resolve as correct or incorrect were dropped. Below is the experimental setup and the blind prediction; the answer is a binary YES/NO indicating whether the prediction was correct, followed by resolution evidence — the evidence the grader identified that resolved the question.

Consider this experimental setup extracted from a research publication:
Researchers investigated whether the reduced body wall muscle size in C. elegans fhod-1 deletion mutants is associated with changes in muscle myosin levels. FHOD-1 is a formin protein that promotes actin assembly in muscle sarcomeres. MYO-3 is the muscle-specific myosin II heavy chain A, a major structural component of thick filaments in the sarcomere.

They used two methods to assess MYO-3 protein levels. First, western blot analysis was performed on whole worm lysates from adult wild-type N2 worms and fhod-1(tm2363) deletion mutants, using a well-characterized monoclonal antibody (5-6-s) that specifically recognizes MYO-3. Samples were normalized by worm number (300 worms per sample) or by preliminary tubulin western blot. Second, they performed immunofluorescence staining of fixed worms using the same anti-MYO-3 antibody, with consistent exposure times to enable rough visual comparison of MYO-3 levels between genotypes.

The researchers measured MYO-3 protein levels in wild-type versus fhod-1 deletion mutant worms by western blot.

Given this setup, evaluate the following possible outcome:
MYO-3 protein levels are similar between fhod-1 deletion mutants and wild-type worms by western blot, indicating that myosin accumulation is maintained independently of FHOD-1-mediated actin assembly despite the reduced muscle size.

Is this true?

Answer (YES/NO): NO